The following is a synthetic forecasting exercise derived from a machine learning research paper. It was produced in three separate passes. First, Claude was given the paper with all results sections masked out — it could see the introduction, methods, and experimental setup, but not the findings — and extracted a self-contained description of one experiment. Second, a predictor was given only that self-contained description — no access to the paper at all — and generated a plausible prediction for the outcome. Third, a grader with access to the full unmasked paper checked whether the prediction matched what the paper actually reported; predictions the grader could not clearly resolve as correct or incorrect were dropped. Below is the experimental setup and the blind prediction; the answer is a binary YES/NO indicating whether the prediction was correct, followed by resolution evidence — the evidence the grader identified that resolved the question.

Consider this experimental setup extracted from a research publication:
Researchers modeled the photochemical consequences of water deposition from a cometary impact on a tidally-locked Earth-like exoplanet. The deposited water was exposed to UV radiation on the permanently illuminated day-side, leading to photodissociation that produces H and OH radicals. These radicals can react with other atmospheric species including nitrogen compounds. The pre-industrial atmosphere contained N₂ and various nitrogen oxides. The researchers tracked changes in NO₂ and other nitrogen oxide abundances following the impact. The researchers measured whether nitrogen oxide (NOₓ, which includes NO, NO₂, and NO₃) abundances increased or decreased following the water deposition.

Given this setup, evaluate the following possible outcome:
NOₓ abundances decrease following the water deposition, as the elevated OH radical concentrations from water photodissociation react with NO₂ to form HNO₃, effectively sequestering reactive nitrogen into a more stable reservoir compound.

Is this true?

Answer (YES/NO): NO